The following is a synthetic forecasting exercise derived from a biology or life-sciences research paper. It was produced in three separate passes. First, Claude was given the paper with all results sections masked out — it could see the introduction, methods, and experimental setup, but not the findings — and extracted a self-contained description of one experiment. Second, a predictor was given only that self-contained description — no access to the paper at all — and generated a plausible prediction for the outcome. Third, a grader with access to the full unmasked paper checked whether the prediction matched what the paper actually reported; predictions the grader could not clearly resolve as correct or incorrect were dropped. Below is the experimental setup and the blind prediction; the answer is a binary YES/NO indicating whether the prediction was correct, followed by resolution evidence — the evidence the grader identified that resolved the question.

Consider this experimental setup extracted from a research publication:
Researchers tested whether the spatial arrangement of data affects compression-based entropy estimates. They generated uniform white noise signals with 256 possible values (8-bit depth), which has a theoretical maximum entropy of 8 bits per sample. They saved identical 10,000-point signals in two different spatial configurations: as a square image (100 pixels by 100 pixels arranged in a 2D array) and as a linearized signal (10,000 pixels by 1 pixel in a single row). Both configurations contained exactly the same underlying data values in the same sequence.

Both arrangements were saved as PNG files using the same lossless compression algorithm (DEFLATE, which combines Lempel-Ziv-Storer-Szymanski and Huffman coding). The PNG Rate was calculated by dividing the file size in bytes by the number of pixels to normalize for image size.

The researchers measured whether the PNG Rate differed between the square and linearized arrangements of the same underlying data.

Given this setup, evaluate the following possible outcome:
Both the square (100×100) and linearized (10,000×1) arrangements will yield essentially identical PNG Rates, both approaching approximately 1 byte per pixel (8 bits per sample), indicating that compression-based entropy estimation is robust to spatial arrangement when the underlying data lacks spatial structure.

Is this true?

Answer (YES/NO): YES